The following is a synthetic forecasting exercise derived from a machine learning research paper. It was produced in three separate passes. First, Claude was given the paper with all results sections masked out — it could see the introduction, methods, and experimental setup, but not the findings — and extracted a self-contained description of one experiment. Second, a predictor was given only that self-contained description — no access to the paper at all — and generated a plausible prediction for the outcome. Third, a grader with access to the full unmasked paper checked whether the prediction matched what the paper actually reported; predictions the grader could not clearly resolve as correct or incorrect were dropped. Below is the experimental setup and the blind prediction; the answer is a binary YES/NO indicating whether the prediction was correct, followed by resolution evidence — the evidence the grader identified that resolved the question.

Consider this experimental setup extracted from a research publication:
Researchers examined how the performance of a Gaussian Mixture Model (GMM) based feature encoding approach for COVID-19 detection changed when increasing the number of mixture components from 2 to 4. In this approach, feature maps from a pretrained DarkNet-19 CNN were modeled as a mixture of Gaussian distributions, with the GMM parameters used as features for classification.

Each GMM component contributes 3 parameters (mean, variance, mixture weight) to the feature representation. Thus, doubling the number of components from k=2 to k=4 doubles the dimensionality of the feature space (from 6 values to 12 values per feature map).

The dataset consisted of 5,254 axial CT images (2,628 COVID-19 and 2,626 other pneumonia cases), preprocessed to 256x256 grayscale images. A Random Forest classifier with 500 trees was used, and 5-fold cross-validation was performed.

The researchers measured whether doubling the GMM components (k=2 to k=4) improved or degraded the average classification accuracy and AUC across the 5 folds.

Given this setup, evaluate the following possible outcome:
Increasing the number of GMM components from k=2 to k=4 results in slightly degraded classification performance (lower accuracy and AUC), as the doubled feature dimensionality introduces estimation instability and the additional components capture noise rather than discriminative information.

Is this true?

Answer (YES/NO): NO